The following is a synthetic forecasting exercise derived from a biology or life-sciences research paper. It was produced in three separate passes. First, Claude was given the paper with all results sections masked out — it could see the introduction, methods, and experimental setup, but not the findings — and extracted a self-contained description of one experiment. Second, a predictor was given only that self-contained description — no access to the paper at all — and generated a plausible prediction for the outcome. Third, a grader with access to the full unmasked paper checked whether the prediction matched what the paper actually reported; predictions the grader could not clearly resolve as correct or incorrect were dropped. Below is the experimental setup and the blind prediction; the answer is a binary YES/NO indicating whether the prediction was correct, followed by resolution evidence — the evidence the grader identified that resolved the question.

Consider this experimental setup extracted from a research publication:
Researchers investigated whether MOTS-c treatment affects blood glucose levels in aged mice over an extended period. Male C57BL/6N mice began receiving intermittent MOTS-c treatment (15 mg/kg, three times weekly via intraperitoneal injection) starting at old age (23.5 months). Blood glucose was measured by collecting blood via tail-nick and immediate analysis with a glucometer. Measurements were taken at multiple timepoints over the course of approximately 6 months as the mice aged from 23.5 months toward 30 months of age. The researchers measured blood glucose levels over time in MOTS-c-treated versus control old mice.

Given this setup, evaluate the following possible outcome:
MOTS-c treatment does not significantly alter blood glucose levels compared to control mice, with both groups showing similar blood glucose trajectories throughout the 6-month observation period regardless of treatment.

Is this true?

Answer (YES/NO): NO